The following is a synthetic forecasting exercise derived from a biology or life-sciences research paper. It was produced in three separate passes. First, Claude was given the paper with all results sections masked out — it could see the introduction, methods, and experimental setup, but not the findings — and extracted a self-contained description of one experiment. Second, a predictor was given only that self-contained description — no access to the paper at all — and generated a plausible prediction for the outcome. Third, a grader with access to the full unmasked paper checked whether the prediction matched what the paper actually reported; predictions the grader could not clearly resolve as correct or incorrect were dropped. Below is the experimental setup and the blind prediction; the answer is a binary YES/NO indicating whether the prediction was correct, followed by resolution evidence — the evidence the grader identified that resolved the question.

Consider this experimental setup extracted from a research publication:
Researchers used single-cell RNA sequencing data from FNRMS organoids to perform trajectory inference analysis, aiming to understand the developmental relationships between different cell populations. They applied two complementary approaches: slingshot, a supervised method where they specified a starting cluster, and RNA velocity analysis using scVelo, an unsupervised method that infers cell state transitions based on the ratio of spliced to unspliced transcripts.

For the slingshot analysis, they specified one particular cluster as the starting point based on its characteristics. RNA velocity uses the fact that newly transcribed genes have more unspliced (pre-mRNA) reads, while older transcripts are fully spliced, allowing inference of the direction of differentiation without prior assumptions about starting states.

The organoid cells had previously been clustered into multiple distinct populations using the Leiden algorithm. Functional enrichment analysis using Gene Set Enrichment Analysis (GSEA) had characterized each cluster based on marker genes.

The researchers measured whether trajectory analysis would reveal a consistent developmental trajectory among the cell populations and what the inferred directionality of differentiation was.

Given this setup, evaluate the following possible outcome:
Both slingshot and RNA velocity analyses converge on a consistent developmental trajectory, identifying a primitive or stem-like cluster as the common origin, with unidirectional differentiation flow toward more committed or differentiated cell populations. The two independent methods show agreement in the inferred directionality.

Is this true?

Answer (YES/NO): YES